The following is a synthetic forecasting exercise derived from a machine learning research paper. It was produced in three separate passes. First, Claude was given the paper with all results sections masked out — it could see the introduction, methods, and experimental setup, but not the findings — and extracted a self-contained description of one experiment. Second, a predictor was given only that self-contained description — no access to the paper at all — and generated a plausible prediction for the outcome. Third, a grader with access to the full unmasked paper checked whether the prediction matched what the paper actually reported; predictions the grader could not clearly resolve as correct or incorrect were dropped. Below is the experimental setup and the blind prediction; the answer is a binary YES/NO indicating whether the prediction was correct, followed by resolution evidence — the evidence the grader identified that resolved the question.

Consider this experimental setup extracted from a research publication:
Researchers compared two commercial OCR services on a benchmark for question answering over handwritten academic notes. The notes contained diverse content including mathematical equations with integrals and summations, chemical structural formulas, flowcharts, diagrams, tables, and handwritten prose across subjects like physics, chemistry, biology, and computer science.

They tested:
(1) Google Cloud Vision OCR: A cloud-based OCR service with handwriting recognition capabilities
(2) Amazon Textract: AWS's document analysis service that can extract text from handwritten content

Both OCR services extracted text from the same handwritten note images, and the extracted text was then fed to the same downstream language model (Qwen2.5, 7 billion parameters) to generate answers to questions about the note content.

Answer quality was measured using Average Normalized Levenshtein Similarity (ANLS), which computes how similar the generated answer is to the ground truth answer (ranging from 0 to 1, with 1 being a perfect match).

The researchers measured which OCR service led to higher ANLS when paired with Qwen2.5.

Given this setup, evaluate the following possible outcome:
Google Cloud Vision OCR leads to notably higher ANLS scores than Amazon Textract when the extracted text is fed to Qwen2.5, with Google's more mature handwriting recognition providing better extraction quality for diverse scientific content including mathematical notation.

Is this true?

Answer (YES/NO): YES